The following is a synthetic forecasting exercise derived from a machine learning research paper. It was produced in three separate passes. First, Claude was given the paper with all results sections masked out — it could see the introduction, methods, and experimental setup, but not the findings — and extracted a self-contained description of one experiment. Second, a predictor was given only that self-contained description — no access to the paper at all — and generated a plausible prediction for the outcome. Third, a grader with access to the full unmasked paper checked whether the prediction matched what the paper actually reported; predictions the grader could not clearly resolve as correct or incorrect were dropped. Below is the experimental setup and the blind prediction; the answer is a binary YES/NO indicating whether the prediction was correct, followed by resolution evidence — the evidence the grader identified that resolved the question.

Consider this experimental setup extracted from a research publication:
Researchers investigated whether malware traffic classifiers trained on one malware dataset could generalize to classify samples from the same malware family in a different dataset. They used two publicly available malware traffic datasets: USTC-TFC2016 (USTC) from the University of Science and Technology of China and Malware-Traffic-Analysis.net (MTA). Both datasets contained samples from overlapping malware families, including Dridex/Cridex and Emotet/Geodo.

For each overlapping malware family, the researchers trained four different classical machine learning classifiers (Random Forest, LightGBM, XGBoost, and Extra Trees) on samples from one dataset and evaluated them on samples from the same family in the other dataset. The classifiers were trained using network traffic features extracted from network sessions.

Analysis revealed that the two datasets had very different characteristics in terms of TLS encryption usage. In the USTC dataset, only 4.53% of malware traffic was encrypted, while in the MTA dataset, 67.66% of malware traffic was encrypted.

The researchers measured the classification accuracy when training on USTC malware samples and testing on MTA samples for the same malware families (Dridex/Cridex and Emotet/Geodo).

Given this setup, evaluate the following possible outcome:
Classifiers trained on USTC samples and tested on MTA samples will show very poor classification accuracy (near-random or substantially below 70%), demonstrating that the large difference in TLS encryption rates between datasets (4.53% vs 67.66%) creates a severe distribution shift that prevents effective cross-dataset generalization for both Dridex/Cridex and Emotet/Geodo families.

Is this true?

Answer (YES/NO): YES